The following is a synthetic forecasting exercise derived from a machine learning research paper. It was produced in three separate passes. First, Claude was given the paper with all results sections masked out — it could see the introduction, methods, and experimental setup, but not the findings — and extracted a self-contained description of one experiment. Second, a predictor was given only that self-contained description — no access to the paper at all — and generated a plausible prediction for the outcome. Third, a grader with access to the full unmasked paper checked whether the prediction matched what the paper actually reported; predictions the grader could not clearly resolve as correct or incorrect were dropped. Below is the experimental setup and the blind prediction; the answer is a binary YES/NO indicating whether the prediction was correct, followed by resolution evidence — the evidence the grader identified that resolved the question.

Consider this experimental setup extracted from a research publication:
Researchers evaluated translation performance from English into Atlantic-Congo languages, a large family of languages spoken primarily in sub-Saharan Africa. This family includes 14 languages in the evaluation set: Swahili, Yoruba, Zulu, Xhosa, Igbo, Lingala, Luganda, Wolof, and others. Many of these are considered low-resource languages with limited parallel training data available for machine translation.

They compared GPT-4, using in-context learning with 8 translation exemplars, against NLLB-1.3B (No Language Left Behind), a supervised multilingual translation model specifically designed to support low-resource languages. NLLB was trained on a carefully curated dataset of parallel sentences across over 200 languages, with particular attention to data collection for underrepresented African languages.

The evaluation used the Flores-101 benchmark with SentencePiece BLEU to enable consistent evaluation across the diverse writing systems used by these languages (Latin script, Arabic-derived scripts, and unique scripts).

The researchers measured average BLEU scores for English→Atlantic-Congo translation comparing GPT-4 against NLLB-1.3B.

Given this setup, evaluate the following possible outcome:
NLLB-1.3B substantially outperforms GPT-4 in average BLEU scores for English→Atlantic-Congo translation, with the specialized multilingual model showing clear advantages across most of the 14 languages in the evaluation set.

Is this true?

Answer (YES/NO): YES